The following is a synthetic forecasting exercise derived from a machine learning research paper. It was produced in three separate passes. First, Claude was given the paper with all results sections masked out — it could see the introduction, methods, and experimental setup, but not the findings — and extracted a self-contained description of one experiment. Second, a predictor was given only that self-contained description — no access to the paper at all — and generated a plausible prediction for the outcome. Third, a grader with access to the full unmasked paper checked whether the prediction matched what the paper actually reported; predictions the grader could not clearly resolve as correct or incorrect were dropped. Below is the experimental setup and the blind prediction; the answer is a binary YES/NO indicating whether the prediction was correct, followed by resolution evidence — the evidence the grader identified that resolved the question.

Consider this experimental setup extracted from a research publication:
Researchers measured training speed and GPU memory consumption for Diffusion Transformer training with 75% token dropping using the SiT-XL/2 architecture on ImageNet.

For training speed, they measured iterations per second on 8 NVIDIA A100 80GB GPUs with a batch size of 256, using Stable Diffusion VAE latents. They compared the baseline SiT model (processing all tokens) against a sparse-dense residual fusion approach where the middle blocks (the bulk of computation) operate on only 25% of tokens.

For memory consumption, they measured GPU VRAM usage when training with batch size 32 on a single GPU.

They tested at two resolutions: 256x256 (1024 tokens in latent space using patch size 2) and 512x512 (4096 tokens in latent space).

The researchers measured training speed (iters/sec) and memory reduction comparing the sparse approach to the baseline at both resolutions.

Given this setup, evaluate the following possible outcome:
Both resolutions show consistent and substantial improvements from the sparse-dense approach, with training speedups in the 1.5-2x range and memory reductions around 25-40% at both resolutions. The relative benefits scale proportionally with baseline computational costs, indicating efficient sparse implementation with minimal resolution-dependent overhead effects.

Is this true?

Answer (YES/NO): NO